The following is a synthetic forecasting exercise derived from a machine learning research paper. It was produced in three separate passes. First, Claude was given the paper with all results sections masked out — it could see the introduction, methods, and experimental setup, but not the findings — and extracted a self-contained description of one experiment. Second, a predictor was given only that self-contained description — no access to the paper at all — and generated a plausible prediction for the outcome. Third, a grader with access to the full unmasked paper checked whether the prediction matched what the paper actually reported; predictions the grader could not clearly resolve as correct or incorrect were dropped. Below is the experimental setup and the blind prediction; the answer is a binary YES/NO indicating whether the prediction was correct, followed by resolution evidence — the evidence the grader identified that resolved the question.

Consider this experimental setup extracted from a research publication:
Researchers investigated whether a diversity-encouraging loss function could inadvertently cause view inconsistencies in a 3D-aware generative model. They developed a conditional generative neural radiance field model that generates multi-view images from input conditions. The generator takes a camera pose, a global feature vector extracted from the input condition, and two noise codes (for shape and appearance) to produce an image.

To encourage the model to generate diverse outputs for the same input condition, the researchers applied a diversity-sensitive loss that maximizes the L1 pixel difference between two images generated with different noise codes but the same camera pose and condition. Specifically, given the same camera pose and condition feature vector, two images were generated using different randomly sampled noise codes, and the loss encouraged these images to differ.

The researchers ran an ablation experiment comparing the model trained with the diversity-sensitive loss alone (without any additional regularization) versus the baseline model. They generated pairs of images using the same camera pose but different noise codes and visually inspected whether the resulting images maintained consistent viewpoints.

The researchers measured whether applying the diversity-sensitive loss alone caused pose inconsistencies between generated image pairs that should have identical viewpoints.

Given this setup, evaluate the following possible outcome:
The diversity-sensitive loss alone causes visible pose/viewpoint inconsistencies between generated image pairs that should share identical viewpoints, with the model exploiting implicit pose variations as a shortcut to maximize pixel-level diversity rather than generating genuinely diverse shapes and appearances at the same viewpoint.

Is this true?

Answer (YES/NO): YES